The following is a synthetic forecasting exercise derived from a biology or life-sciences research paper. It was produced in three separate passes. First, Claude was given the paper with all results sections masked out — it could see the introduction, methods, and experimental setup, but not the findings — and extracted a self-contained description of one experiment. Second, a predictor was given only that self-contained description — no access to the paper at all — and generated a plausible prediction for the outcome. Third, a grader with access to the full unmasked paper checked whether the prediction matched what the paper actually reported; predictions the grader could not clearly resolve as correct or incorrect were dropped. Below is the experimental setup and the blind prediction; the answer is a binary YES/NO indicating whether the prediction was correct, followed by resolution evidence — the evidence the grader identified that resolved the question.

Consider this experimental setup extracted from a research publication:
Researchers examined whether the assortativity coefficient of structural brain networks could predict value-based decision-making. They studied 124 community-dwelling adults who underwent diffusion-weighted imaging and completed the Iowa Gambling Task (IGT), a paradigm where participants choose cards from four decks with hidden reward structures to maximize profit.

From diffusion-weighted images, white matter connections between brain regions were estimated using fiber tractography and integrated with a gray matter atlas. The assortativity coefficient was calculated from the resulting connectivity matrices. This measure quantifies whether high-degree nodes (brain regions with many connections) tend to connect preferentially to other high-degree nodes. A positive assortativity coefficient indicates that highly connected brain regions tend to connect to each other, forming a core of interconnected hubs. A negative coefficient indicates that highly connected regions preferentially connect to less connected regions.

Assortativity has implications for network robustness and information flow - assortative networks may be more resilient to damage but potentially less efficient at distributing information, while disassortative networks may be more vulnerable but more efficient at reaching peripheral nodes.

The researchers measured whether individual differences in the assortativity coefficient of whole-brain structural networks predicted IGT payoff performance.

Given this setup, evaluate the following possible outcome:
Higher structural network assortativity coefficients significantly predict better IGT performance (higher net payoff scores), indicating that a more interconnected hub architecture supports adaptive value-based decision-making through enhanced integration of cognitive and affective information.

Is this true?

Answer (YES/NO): NO